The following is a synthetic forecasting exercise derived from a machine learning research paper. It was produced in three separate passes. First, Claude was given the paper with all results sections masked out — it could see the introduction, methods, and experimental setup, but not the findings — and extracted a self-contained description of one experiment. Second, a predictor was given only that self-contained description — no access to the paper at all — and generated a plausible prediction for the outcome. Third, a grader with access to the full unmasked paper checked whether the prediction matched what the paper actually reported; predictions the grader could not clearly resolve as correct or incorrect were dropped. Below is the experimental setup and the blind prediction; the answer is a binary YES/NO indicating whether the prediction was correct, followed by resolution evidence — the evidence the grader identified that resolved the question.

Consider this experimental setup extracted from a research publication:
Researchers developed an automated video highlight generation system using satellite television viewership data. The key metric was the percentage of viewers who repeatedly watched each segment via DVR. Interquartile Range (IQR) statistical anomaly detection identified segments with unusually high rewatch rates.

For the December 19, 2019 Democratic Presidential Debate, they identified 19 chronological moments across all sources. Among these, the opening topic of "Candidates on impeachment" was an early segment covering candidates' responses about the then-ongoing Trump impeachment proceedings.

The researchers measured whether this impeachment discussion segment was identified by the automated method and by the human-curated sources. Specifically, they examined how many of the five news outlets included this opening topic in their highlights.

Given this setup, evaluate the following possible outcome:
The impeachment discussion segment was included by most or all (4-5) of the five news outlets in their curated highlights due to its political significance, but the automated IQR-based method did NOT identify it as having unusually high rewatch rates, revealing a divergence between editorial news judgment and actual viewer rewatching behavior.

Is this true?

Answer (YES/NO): NO